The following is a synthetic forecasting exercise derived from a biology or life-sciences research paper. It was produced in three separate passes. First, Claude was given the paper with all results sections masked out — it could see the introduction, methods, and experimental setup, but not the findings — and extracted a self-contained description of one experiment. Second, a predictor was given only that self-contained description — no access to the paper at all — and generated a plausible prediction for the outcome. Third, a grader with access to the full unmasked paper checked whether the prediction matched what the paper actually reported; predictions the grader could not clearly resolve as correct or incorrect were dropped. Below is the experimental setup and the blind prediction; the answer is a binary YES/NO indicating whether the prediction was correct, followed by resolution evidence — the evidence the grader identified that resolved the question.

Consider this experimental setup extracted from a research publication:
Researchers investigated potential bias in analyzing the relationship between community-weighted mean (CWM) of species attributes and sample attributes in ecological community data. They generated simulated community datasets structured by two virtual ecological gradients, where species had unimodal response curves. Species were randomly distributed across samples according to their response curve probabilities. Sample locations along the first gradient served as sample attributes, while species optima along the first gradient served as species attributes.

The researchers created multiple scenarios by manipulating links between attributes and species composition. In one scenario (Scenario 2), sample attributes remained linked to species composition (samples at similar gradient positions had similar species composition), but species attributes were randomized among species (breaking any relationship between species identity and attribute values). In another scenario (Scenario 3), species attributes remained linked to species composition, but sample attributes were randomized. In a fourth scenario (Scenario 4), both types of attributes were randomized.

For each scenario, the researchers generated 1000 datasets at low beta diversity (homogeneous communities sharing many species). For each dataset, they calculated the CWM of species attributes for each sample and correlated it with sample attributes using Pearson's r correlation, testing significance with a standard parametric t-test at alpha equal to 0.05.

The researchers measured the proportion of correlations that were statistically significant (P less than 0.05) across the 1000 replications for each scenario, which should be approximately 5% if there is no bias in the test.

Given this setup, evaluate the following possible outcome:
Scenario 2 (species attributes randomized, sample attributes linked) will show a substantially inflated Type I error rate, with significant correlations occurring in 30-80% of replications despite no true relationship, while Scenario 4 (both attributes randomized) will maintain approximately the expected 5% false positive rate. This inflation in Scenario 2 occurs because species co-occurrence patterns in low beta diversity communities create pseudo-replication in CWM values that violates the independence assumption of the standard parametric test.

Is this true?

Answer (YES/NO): YES